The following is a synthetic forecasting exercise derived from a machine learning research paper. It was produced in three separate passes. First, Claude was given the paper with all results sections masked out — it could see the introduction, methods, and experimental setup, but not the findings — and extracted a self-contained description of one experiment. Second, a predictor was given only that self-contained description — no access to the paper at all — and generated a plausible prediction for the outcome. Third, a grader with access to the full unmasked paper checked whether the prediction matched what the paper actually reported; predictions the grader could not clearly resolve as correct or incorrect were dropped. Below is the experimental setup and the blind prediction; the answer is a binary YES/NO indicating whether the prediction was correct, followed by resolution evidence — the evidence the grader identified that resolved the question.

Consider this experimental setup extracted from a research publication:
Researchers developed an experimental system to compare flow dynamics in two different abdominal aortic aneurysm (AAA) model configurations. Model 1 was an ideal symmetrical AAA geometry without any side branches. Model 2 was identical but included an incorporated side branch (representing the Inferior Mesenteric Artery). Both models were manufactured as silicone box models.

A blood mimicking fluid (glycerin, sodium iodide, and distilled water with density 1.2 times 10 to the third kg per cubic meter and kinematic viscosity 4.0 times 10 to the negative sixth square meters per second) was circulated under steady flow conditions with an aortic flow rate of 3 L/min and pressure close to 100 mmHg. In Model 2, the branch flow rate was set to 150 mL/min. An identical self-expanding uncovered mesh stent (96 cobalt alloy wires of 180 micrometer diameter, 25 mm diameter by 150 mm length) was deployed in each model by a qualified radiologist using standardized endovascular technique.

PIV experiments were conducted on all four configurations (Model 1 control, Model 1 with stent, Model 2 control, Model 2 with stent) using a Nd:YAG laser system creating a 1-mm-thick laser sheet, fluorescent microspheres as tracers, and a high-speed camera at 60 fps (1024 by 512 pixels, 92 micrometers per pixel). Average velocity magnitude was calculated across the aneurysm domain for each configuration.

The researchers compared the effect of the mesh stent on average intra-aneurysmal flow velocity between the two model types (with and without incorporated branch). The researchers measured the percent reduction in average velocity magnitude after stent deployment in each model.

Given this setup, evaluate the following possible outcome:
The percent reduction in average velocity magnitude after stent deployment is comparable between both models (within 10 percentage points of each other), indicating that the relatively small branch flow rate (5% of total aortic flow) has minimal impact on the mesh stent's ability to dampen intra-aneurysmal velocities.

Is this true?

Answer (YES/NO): NO